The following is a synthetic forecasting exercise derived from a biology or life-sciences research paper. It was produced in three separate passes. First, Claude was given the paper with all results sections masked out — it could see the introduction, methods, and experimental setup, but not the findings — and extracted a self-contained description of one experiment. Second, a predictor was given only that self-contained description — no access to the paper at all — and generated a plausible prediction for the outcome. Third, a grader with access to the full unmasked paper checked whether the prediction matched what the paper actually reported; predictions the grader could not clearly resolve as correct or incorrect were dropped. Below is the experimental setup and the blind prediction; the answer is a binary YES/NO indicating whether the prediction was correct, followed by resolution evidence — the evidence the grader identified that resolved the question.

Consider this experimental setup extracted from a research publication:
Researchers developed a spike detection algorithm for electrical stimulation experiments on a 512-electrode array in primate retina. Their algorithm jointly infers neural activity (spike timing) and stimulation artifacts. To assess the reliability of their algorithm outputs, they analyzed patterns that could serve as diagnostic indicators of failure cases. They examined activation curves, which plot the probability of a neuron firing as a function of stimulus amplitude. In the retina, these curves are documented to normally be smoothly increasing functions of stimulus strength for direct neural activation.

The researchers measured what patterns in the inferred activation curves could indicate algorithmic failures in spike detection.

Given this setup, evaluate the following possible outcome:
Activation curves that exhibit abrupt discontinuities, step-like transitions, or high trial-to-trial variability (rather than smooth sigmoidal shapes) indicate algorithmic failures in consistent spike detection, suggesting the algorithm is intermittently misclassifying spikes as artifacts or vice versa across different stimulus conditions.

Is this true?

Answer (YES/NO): NO